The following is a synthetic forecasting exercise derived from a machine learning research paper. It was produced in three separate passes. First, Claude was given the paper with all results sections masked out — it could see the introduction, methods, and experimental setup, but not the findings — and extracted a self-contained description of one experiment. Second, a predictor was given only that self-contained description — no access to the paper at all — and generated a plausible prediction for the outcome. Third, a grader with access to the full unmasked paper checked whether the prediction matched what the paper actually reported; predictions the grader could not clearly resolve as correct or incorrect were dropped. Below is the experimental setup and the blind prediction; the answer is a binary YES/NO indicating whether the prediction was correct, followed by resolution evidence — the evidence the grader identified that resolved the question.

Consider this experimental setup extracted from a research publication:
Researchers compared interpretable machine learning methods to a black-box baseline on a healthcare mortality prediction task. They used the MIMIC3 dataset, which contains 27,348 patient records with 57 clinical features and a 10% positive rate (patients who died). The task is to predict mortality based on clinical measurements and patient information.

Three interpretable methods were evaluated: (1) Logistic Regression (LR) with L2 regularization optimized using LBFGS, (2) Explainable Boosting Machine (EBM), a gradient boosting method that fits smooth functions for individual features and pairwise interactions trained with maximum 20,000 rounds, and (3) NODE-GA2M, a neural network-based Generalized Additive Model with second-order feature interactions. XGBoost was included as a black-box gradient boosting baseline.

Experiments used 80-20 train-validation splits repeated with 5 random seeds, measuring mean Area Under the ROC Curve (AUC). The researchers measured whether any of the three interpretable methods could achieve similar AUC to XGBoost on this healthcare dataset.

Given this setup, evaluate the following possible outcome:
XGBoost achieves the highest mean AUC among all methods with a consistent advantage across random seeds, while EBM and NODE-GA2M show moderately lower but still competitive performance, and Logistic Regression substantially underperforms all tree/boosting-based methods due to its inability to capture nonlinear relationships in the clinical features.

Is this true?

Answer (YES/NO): NO